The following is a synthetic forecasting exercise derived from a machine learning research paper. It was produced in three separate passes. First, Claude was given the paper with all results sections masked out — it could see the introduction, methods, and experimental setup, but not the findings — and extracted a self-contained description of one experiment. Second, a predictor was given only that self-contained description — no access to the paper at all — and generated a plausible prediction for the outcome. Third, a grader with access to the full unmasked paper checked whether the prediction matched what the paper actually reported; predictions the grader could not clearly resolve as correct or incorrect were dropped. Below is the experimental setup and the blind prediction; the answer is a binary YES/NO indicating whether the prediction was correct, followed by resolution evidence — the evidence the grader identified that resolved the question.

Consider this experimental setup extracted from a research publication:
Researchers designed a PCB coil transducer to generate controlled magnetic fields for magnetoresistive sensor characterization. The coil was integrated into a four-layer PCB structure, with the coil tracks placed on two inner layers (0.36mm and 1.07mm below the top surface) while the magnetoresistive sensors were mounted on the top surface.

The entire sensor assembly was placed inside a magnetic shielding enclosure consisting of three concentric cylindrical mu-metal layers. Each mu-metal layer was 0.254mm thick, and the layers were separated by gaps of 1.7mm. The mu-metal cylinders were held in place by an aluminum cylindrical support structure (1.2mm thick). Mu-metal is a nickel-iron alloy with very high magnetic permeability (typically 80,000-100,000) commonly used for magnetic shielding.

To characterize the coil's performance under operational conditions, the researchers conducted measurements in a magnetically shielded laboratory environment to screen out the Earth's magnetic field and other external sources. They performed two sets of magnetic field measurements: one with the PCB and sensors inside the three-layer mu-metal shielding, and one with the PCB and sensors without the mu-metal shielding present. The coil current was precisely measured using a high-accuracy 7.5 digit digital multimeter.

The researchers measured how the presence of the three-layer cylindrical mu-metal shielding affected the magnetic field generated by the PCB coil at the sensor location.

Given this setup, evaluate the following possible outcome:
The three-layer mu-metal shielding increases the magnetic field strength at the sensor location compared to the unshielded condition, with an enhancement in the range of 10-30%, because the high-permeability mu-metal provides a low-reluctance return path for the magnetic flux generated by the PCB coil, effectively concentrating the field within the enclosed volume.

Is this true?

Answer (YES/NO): NO